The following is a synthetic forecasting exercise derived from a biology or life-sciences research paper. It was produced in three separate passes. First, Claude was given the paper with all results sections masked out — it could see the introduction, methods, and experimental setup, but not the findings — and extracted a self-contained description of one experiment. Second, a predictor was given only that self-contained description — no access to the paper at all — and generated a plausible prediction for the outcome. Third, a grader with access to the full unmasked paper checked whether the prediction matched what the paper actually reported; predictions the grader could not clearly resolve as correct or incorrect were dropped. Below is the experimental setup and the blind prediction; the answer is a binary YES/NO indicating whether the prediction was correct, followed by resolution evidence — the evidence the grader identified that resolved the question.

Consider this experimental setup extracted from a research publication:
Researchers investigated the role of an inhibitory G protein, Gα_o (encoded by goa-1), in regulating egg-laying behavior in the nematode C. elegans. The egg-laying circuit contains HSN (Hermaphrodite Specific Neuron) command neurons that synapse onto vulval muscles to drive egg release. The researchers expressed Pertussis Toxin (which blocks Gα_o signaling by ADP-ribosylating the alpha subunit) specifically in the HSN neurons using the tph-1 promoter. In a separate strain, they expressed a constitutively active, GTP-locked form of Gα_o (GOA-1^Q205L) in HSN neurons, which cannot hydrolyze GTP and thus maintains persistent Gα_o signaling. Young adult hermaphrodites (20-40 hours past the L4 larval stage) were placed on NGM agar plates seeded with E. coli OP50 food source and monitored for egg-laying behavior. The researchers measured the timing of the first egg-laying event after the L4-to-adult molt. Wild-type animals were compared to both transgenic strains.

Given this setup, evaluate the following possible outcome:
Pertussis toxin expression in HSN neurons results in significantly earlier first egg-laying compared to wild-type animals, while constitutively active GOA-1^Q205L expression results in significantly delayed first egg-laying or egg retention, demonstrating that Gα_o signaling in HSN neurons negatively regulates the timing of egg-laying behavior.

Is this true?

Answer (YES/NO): YES